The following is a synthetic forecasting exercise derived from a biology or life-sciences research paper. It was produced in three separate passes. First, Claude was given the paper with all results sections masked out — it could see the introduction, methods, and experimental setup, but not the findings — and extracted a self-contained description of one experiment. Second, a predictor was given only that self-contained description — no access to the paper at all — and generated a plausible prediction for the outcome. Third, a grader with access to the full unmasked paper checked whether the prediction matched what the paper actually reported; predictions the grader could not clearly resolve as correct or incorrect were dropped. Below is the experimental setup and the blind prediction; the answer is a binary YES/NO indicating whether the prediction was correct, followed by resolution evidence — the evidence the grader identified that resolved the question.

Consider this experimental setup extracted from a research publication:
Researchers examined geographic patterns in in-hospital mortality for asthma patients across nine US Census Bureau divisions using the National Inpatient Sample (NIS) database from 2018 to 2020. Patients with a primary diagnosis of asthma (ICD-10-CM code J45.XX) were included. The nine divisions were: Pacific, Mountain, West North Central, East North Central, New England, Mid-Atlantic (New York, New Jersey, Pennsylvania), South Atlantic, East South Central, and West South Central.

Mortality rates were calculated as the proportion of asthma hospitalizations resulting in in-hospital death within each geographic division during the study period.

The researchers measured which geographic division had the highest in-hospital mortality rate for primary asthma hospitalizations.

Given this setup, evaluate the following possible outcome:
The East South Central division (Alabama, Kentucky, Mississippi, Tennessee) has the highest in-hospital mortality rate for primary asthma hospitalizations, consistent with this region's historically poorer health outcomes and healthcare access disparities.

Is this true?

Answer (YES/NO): NO